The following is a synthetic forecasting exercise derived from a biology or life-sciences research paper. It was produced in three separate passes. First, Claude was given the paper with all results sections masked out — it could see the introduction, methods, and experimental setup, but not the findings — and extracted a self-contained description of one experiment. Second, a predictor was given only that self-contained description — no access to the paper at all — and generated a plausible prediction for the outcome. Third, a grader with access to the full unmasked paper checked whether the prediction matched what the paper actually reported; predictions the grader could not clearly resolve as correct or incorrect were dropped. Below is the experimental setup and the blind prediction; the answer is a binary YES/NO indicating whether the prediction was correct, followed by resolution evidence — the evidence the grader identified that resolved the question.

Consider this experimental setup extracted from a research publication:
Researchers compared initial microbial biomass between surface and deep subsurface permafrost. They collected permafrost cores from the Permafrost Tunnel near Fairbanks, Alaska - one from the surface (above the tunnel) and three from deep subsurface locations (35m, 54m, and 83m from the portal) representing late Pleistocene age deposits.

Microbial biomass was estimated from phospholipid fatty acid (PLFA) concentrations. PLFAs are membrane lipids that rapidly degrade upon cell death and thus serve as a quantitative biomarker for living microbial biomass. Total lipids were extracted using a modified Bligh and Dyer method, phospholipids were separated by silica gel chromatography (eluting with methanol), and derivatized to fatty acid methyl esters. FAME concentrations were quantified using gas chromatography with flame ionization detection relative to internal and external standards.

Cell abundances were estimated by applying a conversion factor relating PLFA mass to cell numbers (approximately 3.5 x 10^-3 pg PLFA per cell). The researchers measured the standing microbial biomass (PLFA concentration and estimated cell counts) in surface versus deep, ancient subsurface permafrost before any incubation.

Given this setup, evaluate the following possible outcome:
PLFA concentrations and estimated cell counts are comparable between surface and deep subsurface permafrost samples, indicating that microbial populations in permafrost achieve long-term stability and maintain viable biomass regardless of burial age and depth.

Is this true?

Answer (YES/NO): NO